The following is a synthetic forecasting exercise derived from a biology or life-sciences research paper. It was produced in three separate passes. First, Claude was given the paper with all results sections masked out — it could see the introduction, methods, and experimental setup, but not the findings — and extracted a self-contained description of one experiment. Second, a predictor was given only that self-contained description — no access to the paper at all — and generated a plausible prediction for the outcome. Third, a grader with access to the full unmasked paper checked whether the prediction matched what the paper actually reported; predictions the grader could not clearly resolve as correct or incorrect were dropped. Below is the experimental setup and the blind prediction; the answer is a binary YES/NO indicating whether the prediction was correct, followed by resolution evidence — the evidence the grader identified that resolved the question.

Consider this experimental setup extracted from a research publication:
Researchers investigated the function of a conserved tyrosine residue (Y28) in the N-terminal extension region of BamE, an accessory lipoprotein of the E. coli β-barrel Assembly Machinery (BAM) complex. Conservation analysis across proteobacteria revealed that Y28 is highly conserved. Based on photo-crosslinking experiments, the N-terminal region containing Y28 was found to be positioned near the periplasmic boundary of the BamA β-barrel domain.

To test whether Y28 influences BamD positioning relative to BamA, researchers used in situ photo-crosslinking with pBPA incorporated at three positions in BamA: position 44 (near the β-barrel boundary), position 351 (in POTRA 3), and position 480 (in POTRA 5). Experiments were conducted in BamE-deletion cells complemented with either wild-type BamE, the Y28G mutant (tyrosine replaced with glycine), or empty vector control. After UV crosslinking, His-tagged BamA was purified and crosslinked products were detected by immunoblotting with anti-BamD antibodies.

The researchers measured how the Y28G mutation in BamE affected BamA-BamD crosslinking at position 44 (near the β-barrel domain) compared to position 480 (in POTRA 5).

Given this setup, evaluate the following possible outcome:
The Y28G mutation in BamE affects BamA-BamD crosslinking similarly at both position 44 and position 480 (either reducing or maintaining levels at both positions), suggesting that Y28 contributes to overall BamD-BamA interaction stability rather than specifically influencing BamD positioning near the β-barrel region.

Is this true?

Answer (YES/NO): NO